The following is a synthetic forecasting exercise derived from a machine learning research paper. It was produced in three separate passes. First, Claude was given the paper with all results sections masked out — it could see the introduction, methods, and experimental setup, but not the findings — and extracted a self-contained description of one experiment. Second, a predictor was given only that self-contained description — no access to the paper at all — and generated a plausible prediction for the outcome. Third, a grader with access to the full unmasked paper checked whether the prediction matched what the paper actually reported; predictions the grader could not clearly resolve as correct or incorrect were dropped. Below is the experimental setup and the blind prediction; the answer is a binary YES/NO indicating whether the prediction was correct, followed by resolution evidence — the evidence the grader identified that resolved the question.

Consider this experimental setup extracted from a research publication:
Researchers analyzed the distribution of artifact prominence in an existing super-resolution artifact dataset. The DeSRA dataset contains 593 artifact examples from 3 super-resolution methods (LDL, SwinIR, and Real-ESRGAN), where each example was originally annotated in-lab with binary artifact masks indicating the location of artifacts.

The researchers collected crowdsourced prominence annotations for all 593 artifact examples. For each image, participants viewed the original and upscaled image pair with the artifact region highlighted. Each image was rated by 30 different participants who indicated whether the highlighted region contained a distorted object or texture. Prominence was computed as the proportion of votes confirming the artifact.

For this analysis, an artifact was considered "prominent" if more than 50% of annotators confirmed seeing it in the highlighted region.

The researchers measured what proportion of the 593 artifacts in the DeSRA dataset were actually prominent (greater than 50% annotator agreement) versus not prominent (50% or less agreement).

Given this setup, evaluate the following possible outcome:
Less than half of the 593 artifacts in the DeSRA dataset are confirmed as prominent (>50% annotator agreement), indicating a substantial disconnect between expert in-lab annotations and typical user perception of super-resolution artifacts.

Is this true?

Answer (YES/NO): NO